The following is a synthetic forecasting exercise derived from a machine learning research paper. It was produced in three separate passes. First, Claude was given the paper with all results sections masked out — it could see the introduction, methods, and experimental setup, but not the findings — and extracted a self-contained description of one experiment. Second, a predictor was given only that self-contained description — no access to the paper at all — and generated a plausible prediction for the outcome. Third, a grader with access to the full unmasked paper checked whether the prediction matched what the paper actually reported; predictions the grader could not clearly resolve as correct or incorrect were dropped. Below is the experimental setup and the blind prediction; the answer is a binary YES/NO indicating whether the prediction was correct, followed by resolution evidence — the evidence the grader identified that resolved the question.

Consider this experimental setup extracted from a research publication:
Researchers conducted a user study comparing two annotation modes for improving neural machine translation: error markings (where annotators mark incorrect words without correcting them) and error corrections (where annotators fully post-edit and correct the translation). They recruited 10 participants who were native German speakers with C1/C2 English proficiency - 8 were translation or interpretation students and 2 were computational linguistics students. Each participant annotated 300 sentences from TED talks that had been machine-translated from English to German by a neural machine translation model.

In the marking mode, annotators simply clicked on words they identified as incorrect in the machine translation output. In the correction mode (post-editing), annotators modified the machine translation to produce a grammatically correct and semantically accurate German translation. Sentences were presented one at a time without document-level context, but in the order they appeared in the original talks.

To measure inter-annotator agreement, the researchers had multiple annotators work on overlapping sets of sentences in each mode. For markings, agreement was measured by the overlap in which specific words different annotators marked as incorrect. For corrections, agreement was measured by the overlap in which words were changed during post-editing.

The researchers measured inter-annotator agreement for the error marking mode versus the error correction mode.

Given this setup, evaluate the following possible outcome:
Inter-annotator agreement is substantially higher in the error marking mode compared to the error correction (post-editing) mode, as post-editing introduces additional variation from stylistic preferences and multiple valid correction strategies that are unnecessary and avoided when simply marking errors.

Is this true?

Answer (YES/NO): NO